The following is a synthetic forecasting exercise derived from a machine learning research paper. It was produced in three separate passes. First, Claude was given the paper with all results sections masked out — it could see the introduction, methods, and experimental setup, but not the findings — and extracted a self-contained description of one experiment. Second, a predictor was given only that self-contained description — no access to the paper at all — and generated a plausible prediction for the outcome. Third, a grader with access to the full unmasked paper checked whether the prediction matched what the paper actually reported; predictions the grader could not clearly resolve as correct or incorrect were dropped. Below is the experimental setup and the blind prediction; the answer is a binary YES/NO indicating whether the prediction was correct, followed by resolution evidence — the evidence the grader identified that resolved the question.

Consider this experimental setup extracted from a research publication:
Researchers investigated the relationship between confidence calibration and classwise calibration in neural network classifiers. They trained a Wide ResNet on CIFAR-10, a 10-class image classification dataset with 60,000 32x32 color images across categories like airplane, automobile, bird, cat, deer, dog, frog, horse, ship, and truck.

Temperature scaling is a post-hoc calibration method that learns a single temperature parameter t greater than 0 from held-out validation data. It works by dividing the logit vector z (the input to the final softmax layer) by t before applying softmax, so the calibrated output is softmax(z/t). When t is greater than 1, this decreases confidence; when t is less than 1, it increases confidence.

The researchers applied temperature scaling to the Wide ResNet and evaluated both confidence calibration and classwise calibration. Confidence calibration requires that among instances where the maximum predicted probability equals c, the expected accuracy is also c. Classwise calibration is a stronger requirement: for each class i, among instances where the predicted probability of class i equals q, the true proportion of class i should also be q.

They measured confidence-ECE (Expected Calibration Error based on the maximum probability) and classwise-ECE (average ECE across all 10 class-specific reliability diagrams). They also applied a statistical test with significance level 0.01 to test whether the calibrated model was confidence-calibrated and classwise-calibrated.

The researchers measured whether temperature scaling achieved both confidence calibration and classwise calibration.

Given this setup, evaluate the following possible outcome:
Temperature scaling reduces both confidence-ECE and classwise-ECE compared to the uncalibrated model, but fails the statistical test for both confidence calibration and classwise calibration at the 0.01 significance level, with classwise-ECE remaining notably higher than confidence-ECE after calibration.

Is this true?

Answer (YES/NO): NO